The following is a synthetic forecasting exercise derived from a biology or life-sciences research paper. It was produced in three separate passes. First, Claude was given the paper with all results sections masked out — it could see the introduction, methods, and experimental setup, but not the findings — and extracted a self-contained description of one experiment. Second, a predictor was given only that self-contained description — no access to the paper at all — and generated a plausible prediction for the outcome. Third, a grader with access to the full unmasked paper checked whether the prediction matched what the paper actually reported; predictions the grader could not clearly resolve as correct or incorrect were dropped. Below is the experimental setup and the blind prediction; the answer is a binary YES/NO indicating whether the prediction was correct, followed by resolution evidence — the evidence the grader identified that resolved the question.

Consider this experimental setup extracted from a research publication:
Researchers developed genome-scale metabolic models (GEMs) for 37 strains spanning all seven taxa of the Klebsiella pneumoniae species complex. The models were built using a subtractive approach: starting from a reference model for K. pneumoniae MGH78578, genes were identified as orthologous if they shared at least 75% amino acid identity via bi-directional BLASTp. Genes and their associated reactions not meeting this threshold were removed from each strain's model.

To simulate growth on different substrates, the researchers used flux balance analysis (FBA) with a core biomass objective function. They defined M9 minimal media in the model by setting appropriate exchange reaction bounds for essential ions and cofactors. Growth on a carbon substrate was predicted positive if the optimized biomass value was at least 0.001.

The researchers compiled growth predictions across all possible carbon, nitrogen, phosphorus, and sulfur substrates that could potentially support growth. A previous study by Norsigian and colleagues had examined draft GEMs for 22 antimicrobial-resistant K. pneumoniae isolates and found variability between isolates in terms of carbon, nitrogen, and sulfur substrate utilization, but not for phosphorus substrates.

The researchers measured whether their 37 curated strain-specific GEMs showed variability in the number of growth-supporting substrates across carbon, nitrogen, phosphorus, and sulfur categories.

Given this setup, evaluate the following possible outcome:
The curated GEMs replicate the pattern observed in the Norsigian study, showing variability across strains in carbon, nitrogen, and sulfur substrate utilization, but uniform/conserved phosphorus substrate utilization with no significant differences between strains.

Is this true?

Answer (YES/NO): NO